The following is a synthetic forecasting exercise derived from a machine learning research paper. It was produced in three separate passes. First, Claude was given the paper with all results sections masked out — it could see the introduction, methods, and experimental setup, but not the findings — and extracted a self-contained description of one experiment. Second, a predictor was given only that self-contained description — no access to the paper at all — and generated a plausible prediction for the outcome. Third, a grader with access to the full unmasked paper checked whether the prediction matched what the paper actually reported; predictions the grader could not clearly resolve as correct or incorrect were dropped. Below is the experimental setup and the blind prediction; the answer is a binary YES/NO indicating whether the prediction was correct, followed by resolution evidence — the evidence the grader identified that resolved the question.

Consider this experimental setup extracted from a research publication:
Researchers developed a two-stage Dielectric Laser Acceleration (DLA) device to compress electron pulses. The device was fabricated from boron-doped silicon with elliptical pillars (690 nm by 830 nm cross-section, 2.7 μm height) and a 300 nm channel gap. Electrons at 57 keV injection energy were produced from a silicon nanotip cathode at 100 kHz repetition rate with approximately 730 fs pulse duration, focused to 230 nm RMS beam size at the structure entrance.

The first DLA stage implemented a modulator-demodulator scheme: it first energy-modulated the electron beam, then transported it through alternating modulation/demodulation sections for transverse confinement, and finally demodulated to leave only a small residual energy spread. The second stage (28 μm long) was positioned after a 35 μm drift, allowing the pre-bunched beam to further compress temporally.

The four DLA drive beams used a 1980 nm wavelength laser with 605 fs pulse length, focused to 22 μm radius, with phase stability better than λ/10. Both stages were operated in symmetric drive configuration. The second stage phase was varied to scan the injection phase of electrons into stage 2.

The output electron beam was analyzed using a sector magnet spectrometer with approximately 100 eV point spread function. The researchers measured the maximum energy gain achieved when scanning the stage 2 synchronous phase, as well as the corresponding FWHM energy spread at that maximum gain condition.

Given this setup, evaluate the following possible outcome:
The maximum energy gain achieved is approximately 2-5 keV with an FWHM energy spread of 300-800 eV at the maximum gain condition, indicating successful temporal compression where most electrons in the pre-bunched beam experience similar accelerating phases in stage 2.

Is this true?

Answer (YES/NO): NO